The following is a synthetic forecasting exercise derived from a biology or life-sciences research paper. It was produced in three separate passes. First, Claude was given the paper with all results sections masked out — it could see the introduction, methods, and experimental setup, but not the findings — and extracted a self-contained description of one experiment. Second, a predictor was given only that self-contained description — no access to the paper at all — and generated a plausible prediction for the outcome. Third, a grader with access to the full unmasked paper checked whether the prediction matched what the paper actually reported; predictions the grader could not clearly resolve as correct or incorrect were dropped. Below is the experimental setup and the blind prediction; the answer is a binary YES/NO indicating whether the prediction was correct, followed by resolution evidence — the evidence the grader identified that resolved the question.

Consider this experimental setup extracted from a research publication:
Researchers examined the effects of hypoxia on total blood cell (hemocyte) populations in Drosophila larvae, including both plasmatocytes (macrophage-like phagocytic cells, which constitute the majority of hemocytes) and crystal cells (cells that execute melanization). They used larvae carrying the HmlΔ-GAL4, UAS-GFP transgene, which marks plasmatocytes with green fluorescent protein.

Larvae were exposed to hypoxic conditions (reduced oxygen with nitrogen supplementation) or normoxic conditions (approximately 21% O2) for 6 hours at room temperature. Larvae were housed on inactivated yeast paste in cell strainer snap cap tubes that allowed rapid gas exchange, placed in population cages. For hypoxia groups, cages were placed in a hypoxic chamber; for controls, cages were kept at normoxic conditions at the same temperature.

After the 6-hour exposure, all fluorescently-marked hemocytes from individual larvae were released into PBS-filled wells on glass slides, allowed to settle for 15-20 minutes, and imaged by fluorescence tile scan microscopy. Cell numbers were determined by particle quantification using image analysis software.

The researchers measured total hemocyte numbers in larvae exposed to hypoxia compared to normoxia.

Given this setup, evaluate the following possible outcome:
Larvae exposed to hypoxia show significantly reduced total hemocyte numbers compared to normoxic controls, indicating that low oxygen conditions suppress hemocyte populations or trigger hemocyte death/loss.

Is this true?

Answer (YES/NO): NO